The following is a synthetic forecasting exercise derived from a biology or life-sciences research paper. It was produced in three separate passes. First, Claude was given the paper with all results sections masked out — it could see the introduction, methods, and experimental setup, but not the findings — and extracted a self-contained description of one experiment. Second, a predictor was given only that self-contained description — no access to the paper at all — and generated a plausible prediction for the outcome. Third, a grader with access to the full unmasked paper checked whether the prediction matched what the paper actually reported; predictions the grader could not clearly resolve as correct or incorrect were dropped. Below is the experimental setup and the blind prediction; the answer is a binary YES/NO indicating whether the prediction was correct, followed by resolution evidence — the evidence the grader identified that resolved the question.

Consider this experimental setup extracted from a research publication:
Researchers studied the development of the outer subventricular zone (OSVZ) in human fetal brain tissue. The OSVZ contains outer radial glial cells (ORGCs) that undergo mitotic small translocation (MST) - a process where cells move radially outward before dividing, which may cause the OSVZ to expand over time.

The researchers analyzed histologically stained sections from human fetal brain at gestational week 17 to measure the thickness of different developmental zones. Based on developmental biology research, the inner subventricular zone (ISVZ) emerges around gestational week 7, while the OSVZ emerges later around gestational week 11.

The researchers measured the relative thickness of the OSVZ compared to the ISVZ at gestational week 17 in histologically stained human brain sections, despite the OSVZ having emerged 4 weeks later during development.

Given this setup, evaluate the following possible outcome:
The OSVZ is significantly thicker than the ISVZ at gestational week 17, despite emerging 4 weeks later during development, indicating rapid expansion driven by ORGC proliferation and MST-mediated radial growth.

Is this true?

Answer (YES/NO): YES